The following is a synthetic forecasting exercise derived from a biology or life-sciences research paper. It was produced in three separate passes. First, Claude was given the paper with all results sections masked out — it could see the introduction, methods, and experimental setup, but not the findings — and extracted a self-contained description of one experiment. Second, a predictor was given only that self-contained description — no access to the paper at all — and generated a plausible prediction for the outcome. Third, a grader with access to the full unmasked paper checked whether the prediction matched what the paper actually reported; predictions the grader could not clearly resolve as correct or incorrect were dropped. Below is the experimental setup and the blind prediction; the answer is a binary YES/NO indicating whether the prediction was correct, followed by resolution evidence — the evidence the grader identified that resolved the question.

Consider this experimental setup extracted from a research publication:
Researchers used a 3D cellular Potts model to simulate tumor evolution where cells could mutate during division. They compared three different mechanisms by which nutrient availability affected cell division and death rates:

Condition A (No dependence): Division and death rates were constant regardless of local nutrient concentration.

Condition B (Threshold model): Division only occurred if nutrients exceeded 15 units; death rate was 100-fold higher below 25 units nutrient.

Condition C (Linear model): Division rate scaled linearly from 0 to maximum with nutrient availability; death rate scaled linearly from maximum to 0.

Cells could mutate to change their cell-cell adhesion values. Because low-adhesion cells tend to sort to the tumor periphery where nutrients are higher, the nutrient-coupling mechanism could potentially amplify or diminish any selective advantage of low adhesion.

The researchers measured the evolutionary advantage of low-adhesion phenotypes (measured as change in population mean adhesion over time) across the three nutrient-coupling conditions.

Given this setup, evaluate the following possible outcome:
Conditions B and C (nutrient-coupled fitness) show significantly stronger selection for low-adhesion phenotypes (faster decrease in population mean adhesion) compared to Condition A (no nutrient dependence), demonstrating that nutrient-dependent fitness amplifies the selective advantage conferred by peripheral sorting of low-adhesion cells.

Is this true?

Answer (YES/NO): NO